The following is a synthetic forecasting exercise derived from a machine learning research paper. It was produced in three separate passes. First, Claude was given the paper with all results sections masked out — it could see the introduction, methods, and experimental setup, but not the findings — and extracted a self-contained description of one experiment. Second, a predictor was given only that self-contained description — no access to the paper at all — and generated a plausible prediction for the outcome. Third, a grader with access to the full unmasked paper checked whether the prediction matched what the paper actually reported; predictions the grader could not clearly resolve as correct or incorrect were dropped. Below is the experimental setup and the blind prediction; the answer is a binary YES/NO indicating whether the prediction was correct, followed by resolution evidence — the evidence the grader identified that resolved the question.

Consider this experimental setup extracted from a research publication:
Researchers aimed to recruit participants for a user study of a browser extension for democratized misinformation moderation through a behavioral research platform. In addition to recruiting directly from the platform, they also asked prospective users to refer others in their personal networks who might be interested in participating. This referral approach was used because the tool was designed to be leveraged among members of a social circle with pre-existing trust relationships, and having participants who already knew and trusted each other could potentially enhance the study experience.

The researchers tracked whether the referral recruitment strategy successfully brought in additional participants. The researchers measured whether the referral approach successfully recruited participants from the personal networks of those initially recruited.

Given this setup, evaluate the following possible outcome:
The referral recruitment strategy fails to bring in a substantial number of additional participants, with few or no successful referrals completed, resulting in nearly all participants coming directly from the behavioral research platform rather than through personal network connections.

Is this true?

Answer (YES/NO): YES